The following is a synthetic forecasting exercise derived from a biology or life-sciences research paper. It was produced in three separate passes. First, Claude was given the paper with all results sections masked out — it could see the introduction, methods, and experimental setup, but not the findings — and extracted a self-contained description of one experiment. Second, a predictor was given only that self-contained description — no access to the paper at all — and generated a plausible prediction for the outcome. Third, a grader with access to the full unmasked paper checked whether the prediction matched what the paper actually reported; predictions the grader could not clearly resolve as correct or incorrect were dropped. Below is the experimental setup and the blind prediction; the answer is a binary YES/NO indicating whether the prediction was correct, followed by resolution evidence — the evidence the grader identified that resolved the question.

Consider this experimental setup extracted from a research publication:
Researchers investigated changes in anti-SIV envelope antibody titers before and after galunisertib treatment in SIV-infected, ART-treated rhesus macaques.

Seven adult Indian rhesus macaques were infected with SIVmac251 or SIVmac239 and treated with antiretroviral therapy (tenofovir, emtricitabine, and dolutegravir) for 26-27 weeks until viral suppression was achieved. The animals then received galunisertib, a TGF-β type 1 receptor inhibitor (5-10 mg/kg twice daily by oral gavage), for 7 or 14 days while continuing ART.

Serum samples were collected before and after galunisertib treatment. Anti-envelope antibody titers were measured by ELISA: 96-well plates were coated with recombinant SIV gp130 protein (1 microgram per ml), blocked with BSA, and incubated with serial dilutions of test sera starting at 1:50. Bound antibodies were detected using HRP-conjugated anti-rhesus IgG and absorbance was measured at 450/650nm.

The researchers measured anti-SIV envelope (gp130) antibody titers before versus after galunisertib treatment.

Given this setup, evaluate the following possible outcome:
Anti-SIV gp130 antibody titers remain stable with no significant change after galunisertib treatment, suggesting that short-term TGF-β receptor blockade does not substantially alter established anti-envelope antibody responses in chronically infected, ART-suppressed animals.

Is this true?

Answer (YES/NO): NO